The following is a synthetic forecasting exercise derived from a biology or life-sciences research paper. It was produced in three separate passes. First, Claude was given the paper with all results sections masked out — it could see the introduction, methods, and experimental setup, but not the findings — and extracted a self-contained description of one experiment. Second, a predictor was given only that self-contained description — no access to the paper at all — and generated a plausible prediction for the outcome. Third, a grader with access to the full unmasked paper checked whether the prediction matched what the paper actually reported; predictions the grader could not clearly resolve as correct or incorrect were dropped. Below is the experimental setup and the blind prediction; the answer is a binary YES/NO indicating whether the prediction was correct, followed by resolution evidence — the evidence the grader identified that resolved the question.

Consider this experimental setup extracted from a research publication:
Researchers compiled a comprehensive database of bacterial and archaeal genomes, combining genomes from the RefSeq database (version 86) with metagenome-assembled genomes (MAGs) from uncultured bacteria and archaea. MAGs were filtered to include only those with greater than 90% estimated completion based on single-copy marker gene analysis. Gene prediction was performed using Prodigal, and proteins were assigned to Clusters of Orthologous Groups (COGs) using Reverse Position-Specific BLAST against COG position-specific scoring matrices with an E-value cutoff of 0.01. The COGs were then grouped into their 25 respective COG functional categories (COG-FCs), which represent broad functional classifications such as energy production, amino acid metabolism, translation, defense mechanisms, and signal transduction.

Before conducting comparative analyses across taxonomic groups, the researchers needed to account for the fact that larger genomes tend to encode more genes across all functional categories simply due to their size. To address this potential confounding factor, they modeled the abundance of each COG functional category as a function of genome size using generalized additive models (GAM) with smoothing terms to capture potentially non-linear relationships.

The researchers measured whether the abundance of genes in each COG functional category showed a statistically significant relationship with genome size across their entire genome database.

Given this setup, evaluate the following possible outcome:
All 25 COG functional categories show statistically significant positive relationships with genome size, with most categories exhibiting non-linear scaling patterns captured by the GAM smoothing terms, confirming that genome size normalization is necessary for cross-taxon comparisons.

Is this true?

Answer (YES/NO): NO